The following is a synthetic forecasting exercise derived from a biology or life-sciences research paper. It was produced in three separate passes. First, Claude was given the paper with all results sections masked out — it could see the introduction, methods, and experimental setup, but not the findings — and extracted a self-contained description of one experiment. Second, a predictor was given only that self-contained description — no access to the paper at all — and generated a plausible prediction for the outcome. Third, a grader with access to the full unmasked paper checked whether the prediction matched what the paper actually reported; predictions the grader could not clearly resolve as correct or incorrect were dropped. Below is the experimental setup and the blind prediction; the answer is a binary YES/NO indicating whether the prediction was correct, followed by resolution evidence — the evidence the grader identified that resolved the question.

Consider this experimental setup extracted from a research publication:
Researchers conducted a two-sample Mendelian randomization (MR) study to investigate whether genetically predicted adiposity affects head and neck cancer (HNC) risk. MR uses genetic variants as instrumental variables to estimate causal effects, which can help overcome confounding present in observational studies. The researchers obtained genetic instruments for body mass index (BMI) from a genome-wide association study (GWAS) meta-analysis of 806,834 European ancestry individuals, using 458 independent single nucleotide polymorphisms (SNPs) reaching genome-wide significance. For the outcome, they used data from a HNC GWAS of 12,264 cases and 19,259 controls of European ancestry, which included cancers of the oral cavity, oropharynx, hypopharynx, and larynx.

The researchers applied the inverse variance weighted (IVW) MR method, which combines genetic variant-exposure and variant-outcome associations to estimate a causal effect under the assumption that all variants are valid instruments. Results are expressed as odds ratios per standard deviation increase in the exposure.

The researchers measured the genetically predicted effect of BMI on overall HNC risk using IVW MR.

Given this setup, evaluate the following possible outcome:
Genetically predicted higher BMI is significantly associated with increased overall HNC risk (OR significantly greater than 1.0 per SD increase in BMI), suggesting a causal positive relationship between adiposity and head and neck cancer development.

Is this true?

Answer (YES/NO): NO